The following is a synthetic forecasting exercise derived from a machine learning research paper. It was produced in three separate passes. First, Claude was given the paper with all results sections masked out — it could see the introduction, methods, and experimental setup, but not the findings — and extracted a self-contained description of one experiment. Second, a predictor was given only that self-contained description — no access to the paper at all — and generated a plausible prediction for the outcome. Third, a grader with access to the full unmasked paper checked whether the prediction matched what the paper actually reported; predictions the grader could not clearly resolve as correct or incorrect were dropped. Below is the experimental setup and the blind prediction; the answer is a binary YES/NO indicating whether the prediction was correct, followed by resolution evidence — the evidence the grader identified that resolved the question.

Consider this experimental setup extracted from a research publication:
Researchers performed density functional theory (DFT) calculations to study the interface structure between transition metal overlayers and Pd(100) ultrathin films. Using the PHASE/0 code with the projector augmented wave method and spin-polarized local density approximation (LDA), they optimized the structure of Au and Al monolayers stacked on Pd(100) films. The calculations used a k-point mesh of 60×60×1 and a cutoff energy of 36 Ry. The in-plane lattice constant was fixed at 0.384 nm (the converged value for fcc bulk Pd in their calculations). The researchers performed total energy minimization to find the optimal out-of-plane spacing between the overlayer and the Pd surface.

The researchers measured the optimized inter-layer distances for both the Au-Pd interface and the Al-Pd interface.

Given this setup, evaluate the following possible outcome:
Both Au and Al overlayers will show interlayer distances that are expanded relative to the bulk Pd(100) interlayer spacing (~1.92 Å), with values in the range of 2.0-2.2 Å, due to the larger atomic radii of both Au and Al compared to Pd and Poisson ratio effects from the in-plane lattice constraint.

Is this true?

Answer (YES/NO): NO